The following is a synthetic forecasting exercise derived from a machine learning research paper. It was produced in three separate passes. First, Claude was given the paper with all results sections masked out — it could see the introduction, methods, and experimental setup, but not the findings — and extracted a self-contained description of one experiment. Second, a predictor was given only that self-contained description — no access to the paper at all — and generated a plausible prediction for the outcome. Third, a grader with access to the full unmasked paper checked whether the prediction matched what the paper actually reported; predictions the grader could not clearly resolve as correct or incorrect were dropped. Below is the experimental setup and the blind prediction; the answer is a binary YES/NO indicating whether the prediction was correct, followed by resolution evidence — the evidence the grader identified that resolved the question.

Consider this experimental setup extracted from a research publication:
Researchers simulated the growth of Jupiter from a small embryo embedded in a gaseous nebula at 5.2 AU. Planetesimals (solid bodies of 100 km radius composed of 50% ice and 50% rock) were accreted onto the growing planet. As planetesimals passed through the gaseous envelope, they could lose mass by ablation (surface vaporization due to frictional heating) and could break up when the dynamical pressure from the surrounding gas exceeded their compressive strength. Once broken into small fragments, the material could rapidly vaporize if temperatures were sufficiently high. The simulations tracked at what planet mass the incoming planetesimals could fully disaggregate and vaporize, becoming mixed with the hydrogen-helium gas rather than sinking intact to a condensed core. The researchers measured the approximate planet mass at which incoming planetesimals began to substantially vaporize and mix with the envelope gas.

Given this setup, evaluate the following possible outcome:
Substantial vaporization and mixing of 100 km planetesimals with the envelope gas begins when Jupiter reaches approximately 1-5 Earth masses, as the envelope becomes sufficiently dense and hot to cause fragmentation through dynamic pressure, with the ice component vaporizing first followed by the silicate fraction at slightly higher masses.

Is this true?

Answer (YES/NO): YES